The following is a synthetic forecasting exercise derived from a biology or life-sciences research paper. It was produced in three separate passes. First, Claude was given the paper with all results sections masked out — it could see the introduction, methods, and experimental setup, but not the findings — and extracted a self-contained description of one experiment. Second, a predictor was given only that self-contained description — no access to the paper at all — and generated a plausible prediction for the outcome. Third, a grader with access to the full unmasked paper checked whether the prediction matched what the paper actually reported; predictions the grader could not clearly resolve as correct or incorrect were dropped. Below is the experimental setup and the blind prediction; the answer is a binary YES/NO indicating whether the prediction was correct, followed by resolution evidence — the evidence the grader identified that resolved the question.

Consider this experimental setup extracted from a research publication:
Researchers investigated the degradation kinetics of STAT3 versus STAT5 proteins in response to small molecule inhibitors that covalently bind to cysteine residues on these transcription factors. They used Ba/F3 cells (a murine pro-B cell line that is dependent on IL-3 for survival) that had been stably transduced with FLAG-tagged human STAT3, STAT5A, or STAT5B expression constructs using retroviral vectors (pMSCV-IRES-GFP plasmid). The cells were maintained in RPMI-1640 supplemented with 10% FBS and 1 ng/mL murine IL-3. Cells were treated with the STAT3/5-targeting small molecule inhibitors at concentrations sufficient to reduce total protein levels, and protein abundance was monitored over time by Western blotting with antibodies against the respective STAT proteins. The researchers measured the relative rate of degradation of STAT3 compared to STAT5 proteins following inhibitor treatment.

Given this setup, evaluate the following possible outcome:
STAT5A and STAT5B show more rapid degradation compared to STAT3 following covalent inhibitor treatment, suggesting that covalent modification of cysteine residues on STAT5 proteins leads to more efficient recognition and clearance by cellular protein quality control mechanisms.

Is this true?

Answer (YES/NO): YES